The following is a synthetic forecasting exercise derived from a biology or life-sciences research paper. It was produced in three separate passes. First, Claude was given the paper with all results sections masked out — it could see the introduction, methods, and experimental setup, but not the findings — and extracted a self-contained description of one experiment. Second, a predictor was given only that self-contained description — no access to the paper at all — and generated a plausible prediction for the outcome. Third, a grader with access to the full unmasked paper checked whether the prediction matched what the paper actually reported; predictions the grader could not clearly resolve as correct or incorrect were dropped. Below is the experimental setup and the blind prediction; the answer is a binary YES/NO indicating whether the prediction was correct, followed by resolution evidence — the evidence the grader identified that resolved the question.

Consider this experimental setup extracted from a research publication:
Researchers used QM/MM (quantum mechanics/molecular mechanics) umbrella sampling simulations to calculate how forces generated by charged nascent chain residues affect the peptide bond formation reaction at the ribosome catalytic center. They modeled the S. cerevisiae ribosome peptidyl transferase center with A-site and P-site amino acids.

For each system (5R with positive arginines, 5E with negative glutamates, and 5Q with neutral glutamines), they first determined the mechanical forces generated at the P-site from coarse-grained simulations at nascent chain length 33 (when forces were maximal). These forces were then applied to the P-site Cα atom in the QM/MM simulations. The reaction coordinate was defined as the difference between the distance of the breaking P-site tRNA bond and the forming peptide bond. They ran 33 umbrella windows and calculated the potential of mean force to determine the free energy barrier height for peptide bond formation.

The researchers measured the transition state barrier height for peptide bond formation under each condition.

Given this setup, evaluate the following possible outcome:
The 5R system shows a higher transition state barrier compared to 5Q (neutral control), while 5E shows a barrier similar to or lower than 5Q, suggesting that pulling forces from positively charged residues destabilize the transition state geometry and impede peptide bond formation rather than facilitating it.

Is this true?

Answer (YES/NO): YES